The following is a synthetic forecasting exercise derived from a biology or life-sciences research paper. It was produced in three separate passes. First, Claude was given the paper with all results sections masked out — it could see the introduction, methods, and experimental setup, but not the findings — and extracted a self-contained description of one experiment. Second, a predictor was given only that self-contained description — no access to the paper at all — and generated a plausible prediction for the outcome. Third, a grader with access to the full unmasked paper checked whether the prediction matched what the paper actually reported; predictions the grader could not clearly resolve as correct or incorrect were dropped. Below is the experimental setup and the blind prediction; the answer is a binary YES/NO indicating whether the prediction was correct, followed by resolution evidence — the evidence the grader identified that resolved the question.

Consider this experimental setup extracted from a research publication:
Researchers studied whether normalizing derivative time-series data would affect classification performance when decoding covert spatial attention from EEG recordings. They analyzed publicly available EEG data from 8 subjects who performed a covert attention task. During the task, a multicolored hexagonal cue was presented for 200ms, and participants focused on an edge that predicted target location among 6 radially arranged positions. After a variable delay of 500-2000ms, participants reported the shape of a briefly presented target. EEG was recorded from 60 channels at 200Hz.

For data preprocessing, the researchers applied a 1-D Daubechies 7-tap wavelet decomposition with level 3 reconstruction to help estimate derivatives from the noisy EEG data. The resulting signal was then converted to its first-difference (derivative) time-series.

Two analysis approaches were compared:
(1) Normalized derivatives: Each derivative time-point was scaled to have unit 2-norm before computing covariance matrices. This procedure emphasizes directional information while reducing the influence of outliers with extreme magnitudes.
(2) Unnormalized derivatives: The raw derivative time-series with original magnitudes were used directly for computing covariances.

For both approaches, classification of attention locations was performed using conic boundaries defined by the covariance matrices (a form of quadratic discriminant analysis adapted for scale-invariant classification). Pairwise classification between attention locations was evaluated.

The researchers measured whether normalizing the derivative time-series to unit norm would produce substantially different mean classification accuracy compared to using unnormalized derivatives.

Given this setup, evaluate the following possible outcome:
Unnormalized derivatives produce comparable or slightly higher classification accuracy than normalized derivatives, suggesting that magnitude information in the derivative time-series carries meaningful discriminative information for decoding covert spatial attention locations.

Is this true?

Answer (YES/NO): NO